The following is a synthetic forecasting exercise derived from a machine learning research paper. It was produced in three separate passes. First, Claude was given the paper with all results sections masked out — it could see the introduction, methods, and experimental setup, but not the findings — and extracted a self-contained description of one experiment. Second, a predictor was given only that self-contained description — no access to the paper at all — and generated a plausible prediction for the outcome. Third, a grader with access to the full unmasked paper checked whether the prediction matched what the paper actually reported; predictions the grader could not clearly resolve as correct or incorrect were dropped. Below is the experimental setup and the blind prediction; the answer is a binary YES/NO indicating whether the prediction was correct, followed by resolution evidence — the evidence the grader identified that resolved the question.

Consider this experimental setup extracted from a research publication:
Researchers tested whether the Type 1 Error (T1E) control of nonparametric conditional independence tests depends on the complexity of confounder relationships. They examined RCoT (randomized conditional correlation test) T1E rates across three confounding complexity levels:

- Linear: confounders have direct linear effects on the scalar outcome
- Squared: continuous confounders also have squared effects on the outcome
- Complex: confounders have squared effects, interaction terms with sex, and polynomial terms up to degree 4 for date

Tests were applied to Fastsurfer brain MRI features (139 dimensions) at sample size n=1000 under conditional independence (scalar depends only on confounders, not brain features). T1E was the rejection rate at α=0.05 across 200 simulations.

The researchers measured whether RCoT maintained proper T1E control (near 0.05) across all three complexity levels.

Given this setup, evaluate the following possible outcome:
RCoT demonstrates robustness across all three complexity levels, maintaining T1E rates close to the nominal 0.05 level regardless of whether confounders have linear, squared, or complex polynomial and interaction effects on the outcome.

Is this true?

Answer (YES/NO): NO